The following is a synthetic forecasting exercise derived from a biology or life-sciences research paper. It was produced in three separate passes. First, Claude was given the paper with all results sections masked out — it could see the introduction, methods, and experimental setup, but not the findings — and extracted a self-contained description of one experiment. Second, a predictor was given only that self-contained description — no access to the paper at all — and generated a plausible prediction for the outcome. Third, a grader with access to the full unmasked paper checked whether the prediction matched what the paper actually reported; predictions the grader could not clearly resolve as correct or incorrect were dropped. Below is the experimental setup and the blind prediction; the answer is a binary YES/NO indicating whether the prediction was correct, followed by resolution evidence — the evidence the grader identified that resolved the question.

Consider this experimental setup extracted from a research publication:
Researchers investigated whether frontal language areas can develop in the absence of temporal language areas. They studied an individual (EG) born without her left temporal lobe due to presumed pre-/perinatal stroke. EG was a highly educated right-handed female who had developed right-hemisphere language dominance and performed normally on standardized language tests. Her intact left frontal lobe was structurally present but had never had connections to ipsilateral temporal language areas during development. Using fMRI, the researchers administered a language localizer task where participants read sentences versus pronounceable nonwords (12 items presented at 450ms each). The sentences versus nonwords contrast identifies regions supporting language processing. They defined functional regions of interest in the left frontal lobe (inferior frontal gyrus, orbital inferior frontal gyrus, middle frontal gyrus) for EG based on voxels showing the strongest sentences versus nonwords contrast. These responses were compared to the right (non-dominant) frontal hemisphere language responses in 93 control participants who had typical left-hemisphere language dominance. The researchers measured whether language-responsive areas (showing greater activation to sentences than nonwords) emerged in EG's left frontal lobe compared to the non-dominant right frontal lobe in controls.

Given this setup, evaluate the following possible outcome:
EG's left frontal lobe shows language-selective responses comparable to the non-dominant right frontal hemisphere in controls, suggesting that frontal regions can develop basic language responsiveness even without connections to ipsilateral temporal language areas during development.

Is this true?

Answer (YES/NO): NO